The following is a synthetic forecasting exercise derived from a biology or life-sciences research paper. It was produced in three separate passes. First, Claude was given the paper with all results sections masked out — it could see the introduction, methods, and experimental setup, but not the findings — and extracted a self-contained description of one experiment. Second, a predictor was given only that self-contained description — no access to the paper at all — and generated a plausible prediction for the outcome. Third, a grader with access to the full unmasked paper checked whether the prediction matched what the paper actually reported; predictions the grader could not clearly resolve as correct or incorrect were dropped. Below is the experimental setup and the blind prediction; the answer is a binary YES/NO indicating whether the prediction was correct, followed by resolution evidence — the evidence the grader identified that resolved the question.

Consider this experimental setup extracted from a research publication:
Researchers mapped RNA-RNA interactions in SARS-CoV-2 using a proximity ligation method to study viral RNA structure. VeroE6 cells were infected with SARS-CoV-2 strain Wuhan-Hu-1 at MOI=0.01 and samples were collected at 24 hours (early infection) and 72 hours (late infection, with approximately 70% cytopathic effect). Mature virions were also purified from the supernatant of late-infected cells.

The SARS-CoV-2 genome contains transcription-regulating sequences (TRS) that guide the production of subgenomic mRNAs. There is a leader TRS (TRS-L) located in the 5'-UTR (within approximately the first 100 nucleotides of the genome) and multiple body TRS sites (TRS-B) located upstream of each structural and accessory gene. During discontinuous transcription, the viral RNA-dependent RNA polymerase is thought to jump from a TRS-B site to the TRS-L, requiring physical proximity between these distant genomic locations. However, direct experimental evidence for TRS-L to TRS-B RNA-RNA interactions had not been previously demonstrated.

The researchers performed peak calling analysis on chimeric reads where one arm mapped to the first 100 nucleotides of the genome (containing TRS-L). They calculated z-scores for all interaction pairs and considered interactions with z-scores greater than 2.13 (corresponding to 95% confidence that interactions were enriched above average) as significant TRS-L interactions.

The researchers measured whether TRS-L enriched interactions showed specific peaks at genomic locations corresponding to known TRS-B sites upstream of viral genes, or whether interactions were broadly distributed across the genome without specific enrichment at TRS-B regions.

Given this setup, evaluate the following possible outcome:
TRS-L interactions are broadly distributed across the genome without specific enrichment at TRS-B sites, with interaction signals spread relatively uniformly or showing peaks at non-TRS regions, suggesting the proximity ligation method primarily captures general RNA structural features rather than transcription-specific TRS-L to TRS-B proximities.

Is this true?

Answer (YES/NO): NO